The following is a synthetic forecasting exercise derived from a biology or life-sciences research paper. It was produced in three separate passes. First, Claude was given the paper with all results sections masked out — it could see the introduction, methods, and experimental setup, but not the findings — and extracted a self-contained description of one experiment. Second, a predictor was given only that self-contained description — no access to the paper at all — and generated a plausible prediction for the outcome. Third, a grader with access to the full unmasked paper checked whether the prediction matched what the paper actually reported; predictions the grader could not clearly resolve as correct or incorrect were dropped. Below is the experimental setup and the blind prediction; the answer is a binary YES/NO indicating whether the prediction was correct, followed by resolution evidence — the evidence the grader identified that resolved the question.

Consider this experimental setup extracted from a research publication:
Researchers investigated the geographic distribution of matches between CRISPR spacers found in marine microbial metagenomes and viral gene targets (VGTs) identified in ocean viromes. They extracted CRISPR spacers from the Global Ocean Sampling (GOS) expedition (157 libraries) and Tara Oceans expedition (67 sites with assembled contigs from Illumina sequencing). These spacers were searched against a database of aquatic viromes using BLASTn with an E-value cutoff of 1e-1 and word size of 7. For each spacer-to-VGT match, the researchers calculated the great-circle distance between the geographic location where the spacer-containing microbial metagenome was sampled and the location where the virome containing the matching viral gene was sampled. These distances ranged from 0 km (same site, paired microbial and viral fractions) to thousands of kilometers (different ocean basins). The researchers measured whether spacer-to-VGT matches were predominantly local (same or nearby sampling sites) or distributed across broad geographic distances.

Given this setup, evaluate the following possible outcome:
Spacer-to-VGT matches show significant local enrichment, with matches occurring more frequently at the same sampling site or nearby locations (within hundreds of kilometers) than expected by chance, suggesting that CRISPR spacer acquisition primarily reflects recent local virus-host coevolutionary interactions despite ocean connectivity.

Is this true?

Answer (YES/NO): NO